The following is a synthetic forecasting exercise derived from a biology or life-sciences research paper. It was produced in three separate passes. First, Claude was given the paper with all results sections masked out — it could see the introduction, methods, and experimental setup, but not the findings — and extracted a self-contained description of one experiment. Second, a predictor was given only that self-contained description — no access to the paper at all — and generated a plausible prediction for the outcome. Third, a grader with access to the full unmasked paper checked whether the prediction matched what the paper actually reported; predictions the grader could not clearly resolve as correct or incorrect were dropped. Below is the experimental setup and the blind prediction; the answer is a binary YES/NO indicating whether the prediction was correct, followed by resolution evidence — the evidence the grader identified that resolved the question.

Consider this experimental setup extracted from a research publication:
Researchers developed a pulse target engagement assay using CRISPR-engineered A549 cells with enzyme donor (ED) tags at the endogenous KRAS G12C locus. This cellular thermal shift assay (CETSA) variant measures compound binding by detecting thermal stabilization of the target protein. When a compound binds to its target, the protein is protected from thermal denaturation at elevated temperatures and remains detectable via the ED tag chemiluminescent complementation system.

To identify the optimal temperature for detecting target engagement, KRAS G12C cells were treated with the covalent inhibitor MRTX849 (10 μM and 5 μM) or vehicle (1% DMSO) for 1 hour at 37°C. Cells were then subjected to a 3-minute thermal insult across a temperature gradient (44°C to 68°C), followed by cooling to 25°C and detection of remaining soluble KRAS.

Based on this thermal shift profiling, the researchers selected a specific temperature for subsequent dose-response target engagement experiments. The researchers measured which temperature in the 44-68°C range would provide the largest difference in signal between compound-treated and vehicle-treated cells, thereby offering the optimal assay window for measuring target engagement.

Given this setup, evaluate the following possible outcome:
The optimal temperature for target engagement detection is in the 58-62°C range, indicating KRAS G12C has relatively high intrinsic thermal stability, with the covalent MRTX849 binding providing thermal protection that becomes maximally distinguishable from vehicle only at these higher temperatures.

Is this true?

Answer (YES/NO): NO